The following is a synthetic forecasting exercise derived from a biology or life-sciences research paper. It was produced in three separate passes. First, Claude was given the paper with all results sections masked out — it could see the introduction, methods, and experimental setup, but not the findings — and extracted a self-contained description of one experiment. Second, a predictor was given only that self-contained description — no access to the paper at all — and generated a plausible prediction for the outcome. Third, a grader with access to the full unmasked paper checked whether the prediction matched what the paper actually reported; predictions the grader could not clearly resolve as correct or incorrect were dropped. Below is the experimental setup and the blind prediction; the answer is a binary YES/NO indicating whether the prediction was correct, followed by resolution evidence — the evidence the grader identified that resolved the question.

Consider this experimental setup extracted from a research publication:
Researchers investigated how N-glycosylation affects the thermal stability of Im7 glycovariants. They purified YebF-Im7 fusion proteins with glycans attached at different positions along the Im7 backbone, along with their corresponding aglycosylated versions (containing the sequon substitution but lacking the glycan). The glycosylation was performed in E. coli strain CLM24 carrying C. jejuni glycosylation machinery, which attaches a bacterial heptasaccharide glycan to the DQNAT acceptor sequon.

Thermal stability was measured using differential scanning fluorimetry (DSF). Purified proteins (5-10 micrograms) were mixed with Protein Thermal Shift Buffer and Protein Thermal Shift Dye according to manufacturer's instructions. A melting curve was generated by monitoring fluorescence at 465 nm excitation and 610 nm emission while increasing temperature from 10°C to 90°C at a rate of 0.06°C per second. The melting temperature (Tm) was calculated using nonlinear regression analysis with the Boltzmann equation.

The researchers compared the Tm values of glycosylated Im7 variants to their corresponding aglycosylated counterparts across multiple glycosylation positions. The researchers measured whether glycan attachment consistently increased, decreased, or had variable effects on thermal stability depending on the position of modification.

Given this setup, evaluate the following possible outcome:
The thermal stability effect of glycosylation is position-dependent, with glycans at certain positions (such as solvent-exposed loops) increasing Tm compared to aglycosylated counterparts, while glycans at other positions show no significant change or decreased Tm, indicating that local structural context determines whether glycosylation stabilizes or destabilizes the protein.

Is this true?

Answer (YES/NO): YES